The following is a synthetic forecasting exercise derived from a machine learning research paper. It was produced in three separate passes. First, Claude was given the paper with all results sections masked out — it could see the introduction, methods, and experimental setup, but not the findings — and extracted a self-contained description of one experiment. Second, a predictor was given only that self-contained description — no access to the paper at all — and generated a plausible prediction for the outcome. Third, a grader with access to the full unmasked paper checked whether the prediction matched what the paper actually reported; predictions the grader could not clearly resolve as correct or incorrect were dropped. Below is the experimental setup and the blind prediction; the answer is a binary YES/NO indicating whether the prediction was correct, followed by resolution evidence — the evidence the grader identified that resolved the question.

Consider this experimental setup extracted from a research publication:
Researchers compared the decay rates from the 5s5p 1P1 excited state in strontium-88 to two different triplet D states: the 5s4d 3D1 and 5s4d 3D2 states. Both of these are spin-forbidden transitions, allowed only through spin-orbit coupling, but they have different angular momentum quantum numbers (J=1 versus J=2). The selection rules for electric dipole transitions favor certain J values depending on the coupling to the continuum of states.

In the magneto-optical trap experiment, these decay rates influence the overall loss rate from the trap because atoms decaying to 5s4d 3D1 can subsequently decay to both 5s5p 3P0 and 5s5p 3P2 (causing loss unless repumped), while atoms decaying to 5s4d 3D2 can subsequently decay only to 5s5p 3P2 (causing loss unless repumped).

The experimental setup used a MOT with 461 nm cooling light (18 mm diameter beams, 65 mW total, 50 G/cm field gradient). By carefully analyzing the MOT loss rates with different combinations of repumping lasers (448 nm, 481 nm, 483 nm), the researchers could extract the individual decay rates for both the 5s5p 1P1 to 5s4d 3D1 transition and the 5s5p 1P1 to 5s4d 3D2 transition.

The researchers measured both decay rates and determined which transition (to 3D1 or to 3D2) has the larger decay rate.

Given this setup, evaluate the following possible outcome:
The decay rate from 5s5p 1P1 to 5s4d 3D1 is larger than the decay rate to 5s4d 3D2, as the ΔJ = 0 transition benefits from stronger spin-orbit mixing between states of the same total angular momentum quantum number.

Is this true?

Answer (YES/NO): NO